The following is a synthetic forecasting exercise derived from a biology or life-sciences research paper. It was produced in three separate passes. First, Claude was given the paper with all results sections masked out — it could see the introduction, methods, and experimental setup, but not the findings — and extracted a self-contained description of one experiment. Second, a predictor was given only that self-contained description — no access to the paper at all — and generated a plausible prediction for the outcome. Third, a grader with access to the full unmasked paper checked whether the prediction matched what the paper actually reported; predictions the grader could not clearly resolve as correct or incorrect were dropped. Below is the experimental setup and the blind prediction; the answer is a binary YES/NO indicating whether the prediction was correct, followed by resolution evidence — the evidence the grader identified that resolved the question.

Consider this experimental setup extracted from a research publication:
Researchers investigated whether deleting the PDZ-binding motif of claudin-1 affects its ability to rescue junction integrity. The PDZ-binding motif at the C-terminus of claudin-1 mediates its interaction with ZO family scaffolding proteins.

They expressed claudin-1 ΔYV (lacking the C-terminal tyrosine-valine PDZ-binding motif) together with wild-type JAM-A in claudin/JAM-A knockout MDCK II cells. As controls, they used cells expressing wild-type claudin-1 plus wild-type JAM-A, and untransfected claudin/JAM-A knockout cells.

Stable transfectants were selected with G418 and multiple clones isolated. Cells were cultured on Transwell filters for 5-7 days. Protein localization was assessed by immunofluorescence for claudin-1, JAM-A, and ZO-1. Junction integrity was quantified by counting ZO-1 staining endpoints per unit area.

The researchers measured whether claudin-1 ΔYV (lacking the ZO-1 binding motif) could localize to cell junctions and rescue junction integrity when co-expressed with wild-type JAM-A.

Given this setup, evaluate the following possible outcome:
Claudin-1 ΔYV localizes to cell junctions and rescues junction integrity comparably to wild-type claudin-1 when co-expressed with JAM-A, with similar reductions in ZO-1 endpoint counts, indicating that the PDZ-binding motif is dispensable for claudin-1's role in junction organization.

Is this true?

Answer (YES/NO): NO